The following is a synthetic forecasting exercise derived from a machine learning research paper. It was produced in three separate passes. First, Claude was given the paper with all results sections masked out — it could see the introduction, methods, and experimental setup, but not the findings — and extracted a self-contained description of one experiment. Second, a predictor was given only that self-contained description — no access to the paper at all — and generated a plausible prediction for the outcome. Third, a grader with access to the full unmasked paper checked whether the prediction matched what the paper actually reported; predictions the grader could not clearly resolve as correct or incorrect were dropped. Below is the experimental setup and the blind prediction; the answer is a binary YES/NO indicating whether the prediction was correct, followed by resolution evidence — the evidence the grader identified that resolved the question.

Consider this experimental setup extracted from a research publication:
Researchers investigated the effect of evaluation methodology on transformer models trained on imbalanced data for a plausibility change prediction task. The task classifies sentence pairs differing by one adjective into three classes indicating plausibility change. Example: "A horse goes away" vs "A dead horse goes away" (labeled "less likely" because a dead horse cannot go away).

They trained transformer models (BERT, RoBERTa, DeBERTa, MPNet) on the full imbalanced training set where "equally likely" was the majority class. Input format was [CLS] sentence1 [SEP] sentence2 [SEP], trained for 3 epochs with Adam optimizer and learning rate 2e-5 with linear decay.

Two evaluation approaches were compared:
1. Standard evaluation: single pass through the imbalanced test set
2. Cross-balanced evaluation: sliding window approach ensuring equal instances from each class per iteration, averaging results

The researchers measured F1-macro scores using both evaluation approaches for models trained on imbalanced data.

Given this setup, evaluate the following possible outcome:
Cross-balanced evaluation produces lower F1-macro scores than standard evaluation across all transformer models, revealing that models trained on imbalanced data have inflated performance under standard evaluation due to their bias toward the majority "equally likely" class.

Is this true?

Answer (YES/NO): YES